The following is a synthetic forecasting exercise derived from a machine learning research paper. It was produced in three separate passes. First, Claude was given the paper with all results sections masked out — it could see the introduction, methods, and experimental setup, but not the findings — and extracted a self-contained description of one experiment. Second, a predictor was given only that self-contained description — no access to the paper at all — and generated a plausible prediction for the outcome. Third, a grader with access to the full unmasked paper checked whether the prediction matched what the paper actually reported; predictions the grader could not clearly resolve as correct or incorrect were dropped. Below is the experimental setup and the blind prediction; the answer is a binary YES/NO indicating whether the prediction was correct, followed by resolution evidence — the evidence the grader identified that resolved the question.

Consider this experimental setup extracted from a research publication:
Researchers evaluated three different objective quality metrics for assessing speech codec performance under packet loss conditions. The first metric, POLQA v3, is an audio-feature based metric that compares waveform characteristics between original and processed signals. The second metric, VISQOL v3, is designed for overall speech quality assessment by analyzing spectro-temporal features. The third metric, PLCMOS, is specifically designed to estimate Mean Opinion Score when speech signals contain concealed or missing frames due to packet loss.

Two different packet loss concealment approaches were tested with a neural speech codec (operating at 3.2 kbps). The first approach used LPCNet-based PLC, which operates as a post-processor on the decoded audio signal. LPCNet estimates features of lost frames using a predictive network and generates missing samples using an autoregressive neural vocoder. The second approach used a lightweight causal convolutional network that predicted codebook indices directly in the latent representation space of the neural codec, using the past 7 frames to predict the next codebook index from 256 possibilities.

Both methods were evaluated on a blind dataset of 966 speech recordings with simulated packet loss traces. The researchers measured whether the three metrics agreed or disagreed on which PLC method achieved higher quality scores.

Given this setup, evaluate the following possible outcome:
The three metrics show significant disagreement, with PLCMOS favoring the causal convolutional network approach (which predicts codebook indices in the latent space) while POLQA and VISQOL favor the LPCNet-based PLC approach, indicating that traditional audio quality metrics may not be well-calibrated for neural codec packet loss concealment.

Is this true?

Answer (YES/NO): YES